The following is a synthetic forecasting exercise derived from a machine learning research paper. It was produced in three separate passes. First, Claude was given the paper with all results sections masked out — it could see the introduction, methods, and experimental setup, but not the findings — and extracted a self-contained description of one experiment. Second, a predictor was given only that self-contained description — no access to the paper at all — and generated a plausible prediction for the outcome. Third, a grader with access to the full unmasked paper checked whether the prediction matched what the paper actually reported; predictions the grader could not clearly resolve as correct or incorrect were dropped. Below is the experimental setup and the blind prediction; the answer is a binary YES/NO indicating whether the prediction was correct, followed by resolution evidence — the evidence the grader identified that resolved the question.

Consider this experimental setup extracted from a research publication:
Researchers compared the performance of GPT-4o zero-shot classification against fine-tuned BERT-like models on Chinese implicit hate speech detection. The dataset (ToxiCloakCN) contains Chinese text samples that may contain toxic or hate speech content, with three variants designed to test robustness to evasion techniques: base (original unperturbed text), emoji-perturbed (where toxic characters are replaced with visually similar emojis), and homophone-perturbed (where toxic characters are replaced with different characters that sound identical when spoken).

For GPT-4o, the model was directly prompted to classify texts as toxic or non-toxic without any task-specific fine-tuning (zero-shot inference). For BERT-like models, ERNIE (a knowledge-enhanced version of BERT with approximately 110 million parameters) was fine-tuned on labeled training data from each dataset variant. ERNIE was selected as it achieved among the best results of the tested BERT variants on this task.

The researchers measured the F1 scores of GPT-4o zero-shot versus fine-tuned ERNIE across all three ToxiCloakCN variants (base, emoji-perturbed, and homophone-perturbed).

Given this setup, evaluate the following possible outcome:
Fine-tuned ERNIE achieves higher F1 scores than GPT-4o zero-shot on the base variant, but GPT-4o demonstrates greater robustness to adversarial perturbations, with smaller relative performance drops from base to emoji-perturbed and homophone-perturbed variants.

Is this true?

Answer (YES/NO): NO